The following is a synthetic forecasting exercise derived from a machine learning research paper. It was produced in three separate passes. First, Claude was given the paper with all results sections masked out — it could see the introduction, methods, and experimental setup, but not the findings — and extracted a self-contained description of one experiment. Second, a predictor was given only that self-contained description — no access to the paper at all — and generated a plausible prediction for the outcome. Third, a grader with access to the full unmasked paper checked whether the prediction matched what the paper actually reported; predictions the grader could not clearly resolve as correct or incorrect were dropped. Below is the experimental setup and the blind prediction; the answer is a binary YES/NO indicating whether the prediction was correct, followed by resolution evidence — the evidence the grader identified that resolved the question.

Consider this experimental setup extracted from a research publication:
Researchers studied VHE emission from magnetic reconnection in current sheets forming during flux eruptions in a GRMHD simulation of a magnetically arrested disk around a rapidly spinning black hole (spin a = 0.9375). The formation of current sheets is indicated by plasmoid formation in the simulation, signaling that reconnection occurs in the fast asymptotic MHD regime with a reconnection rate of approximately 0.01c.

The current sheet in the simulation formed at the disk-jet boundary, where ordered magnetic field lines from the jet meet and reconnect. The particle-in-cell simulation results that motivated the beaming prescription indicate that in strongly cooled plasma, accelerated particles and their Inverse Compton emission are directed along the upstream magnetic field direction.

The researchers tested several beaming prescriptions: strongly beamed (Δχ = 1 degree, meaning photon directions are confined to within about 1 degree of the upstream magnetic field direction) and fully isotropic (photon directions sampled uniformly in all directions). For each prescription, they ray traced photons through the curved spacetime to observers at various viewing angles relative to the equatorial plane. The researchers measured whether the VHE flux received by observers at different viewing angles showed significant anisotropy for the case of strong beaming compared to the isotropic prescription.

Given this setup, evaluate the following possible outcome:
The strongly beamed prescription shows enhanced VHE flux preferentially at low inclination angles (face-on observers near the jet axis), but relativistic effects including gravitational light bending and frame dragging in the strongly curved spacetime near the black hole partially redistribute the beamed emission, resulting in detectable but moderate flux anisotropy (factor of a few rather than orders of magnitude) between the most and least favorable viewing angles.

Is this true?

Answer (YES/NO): NO